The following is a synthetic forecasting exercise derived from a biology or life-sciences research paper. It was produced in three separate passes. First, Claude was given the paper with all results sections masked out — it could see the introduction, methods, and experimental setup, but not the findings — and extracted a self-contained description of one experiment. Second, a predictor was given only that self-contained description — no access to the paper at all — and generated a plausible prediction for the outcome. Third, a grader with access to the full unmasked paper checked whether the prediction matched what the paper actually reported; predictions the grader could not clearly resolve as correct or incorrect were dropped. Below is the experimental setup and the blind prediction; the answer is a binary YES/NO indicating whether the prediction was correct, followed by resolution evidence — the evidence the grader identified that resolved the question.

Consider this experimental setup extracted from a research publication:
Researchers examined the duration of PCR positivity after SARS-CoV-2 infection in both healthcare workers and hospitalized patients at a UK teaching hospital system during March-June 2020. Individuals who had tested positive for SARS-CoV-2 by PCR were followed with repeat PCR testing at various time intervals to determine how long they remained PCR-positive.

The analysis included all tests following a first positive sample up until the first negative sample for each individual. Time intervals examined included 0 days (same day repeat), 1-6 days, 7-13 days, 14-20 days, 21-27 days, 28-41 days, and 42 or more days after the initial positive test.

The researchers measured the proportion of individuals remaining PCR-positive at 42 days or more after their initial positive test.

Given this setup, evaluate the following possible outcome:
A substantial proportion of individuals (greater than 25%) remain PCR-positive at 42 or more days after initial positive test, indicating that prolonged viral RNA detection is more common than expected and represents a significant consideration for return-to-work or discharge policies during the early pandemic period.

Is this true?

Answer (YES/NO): NO